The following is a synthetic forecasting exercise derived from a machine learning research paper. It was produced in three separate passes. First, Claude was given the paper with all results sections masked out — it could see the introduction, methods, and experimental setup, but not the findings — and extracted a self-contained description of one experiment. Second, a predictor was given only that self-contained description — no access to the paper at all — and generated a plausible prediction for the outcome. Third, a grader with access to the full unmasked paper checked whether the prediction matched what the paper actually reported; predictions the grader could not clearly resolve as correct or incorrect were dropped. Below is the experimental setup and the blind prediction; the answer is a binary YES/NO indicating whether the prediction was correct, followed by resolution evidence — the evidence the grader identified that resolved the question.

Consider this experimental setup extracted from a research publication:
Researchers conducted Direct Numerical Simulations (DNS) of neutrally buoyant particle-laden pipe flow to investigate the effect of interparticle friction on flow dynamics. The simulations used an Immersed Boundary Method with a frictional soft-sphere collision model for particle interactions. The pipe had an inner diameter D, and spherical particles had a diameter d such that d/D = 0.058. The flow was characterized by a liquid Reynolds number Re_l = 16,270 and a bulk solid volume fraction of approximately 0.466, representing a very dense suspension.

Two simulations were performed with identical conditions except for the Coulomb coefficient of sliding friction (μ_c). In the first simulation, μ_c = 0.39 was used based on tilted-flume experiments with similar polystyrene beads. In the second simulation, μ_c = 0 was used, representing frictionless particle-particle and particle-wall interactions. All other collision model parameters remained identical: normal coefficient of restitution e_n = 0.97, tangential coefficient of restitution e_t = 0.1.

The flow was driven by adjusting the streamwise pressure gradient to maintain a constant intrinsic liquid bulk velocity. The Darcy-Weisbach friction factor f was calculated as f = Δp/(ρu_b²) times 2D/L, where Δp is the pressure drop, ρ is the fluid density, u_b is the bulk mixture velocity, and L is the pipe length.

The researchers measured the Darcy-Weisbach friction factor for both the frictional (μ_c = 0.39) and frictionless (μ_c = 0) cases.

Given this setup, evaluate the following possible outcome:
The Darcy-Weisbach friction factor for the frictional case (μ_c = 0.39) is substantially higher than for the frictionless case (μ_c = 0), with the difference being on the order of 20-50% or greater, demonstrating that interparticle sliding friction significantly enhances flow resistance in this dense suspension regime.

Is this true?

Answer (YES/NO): YES